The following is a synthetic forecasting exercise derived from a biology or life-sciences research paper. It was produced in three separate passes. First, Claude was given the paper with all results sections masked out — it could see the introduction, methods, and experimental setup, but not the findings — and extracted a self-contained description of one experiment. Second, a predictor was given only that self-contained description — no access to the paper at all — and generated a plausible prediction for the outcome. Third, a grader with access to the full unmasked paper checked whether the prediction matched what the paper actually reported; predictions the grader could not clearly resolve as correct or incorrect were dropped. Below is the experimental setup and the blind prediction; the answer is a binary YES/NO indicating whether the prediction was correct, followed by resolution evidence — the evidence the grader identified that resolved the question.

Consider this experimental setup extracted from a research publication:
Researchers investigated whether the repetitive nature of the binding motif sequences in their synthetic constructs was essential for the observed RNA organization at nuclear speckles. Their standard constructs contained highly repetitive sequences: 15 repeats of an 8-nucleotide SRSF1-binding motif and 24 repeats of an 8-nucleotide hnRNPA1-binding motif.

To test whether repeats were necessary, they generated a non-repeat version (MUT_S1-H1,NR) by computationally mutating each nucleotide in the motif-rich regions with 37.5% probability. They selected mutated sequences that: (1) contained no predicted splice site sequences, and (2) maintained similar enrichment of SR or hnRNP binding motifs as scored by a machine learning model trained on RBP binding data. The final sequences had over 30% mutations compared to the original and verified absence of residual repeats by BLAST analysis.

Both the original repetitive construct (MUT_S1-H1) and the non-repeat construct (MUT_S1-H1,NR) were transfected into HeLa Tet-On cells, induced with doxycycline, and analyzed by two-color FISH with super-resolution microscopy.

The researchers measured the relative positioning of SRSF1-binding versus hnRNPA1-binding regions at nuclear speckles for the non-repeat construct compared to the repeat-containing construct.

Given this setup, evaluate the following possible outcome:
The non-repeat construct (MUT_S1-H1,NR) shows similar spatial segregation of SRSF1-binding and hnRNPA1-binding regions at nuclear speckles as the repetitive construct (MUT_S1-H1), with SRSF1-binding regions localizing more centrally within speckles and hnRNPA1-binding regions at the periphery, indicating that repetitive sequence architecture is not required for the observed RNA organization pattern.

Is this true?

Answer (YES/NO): YES